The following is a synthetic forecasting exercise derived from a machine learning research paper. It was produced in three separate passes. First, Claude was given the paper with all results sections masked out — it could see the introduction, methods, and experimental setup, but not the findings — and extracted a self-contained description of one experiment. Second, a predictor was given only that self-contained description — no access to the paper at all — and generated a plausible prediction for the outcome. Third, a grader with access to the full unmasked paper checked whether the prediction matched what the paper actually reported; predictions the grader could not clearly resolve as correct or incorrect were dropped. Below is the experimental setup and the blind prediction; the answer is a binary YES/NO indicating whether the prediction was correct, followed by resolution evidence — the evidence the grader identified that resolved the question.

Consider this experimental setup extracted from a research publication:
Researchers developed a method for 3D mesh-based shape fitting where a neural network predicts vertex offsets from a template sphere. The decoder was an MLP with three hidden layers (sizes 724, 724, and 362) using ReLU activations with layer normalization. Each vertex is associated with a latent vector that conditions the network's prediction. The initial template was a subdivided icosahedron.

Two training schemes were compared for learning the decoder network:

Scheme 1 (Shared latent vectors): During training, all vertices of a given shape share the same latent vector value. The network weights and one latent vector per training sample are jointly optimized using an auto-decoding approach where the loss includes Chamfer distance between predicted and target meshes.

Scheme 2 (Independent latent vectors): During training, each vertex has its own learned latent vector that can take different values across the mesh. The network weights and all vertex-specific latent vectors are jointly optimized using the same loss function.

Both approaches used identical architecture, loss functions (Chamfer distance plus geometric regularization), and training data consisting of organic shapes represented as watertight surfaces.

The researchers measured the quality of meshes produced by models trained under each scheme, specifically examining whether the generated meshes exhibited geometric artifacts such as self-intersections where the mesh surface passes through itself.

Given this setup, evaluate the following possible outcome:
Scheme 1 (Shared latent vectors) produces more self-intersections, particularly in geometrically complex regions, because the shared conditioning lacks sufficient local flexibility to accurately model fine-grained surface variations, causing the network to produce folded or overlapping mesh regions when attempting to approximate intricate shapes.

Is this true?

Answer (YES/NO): NO